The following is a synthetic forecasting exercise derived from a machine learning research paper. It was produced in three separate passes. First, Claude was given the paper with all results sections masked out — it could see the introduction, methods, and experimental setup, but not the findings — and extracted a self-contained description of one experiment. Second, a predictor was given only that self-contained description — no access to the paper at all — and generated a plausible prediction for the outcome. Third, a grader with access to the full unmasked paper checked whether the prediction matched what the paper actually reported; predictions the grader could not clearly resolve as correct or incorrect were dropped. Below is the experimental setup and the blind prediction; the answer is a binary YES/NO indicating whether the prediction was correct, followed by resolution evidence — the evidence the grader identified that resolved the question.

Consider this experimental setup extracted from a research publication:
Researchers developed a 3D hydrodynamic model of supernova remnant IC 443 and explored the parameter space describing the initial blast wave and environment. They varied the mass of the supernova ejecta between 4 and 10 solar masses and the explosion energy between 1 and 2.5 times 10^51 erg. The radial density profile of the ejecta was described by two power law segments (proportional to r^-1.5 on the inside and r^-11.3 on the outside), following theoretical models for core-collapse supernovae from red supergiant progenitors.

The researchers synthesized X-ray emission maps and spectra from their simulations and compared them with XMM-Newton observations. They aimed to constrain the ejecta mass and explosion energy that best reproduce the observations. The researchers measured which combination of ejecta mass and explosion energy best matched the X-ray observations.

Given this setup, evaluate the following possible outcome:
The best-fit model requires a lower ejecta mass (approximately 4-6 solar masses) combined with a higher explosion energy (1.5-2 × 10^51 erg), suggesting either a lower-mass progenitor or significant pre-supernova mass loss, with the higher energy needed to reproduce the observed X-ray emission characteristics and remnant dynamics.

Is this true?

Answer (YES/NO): NO